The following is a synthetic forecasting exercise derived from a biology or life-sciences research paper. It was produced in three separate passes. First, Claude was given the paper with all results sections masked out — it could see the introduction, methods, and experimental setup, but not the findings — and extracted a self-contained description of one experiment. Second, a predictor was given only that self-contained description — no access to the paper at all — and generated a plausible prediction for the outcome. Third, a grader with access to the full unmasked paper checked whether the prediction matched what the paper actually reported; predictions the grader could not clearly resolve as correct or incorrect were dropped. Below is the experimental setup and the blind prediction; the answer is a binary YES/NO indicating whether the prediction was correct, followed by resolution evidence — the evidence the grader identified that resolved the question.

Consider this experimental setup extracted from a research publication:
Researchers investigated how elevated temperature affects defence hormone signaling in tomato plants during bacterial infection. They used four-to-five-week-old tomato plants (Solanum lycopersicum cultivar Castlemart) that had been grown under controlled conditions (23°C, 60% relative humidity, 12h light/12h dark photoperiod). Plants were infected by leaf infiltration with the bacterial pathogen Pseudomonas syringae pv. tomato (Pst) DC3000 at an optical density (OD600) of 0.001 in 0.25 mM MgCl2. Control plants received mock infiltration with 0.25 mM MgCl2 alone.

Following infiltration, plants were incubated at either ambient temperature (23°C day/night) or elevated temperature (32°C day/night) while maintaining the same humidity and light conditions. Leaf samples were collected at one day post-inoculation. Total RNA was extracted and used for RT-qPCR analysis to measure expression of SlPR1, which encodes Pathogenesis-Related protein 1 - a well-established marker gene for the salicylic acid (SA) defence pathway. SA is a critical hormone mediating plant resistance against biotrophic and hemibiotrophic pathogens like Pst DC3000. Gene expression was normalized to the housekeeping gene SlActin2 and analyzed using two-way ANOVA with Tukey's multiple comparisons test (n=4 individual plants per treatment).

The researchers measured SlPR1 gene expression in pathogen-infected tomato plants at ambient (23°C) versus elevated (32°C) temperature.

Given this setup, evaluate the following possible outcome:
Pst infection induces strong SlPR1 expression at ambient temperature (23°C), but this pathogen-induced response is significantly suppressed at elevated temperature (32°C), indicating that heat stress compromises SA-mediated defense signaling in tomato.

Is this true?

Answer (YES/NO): YES